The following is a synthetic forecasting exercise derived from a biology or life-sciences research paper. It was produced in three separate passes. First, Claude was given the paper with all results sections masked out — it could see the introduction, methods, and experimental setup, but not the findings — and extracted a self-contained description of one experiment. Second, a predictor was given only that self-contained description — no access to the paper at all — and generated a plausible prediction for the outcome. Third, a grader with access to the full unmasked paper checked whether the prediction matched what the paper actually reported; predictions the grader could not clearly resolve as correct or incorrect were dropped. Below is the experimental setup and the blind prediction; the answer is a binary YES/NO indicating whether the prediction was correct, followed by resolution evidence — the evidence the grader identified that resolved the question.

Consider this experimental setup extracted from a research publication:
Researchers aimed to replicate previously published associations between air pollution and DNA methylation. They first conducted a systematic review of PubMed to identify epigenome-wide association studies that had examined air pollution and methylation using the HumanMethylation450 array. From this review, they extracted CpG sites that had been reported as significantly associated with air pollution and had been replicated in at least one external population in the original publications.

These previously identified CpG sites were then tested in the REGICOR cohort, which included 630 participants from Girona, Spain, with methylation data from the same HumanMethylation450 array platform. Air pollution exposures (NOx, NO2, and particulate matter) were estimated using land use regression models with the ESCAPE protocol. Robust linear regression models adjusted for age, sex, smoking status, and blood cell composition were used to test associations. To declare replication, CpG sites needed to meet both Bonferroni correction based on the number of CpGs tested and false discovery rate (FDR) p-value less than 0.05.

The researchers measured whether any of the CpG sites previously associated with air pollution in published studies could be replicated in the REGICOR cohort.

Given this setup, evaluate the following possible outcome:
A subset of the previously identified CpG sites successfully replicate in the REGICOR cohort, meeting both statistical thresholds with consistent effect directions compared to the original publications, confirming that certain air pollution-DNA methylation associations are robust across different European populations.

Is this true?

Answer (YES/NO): NO